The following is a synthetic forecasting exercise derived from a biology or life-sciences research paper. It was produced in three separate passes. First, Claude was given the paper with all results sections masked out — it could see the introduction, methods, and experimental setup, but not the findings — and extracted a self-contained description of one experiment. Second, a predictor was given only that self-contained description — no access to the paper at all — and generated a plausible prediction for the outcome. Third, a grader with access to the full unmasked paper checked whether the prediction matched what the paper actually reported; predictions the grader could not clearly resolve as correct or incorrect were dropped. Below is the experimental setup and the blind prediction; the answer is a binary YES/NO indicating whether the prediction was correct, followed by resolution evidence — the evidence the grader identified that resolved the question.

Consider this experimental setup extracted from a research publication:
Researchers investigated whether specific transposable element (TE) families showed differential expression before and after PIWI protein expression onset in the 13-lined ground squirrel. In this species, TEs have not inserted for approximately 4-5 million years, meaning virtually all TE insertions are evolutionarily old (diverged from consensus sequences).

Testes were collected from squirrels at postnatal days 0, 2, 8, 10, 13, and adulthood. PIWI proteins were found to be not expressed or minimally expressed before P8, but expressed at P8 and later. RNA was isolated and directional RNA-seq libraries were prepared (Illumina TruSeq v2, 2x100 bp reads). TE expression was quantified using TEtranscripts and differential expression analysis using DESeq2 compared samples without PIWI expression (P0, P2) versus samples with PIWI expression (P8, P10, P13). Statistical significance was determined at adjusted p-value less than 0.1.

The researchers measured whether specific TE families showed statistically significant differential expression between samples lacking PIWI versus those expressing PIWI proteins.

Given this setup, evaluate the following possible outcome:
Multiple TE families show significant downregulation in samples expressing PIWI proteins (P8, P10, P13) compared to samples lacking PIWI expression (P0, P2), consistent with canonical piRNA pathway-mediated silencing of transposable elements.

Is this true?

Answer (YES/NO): NO